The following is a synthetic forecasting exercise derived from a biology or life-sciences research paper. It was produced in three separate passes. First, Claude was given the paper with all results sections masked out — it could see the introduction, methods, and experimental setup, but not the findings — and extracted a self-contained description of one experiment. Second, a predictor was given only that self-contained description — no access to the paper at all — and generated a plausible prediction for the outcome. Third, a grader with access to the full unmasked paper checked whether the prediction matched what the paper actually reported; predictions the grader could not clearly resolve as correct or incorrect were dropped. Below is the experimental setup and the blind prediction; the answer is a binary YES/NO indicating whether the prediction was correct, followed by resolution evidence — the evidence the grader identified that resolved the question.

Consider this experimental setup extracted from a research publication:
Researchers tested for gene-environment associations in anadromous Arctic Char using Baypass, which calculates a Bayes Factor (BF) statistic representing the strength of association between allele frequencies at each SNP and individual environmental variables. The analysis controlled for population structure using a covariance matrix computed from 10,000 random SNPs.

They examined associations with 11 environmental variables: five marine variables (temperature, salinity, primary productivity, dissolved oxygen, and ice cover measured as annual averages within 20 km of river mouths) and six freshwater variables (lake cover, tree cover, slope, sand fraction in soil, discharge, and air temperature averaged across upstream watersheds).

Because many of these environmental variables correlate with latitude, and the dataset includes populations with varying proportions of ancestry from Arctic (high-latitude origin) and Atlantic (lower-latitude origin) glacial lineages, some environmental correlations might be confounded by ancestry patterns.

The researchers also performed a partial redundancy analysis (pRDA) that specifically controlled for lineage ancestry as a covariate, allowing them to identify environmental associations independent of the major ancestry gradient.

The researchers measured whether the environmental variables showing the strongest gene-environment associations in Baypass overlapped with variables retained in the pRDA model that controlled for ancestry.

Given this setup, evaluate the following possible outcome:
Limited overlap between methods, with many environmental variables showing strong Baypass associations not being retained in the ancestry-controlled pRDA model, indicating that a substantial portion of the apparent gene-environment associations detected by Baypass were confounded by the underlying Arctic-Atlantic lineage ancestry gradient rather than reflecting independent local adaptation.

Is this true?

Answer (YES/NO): NO